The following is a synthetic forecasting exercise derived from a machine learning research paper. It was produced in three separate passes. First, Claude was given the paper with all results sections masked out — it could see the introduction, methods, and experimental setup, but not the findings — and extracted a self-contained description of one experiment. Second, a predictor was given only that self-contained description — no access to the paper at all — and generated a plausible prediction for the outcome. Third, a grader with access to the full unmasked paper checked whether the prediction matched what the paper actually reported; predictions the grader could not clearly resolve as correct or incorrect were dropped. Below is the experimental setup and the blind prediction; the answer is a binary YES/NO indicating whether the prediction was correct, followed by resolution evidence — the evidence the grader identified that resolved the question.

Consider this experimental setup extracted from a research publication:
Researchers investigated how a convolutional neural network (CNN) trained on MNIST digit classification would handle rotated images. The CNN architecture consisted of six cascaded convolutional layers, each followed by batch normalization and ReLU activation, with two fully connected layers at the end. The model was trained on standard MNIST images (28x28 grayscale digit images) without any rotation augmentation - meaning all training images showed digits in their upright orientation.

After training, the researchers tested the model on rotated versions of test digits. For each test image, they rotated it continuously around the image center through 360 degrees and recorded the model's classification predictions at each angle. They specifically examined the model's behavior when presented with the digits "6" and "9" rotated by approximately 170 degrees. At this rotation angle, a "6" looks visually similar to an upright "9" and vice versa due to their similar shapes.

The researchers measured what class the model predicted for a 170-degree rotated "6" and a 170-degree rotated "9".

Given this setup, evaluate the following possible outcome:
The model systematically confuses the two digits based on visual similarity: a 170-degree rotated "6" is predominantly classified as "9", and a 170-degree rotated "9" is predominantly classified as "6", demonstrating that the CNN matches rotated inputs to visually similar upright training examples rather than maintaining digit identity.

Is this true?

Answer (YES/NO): YES